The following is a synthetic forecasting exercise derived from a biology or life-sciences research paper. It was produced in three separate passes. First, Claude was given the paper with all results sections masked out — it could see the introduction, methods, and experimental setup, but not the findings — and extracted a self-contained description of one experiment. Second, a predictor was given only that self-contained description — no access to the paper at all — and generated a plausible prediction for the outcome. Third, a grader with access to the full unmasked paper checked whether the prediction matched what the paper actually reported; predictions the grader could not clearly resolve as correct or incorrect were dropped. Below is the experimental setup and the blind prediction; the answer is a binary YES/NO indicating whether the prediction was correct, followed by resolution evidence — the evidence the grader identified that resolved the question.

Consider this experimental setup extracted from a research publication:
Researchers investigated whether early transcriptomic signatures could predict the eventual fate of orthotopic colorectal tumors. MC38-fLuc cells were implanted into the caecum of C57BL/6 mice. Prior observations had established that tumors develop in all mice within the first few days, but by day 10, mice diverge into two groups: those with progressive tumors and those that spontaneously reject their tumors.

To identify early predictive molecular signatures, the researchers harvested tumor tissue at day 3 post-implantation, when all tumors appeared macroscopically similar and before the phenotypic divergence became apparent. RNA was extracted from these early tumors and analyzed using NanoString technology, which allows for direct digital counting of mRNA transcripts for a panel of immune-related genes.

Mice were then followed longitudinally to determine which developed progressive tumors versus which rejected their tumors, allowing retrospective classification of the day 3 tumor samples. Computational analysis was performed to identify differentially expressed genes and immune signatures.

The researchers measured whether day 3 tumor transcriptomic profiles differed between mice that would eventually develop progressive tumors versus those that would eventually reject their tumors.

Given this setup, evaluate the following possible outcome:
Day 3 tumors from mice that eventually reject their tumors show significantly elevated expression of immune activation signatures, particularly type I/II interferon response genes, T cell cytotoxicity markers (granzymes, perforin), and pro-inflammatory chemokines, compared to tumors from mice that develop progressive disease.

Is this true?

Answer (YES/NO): NO